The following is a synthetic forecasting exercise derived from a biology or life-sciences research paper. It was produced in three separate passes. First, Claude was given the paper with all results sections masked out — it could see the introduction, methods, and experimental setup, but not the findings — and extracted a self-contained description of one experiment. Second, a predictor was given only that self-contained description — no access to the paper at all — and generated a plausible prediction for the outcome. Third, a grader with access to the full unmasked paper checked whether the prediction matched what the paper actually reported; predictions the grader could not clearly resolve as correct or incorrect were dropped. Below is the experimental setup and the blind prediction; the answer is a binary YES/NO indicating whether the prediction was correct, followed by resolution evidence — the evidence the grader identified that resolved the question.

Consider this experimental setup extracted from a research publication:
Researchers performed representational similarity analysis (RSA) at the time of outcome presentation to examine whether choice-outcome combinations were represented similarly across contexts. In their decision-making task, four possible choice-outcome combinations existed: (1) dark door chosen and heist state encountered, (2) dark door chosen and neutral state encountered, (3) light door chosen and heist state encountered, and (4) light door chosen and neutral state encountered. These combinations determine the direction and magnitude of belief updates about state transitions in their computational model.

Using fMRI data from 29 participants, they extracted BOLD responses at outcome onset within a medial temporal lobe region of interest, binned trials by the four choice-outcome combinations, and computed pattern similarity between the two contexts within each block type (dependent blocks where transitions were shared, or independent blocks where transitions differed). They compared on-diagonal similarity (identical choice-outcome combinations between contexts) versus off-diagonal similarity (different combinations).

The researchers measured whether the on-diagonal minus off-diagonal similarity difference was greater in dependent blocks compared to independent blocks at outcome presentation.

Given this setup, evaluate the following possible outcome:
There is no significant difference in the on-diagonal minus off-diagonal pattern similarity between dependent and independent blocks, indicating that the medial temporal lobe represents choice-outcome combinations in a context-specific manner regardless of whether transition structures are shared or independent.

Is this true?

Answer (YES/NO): NO